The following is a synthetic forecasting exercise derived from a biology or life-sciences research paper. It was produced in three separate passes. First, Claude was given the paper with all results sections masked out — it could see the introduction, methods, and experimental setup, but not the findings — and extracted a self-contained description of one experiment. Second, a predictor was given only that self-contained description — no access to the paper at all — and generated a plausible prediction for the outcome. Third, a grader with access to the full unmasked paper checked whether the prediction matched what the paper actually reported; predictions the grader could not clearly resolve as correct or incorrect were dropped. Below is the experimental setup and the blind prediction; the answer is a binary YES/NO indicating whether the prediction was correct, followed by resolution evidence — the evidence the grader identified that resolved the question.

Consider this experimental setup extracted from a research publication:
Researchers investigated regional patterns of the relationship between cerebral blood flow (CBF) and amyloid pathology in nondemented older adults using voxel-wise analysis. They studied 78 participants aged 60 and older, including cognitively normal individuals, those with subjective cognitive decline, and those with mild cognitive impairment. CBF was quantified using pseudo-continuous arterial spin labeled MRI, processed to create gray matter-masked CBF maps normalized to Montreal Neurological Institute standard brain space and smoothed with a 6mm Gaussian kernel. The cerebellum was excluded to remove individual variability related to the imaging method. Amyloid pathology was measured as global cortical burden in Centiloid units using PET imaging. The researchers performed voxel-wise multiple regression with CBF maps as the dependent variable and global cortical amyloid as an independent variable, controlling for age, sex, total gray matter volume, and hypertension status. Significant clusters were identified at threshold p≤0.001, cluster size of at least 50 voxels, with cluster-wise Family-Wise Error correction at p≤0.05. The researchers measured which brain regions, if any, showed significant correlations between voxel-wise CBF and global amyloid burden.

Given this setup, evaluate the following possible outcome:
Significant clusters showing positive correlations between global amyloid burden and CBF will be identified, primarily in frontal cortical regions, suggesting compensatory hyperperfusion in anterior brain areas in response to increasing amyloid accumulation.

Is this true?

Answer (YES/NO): NO